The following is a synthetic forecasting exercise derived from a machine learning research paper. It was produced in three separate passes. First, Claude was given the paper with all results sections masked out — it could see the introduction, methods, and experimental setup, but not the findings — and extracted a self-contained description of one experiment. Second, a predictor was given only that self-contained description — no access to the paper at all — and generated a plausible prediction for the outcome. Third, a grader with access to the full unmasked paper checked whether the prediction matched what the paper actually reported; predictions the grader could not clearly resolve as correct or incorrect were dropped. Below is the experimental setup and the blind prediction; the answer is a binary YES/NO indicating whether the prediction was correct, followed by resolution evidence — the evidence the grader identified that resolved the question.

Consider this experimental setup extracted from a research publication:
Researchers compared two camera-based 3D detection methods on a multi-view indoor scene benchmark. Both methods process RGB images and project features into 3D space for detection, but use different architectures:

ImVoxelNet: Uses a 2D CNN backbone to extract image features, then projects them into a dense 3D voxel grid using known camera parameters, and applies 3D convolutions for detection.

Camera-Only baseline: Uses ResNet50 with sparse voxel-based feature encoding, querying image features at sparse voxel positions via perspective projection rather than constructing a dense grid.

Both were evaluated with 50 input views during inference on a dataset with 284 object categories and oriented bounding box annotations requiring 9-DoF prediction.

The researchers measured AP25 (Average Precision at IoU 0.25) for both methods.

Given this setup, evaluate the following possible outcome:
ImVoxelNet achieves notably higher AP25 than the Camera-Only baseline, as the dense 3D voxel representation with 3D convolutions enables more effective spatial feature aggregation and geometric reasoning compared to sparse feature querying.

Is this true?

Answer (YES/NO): NO